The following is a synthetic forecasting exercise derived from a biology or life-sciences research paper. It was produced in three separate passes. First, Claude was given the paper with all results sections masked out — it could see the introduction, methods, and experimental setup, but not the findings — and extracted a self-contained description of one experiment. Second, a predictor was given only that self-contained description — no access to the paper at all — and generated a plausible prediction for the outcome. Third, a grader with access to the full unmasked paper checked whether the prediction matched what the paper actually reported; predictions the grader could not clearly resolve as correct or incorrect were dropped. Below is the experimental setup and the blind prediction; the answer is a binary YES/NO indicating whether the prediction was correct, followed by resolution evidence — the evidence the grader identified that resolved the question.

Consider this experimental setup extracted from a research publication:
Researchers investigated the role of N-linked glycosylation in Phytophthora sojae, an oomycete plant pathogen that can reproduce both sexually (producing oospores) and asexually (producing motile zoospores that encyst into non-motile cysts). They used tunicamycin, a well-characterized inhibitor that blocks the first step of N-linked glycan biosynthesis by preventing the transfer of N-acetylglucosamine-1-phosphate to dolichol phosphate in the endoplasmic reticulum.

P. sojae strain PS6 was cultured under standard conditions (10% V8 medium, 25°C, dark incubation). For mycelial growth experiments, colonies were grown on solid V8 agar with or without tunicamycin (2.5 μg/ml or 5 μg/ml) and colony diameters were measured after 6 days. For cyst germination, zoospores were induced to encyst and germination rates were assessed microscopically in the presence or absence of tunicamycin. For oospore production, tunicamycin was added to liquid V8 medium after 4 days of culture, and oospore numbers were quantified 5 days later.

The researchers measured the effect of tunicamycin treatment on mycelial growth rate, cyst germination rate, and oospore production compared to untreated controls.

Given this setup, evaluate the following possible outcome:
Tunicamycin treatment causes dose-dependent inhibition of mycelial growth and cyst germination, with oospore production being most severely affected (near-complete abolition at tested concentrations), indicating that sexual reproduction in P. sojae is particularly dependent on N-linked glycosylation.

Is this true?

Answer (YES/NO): NO